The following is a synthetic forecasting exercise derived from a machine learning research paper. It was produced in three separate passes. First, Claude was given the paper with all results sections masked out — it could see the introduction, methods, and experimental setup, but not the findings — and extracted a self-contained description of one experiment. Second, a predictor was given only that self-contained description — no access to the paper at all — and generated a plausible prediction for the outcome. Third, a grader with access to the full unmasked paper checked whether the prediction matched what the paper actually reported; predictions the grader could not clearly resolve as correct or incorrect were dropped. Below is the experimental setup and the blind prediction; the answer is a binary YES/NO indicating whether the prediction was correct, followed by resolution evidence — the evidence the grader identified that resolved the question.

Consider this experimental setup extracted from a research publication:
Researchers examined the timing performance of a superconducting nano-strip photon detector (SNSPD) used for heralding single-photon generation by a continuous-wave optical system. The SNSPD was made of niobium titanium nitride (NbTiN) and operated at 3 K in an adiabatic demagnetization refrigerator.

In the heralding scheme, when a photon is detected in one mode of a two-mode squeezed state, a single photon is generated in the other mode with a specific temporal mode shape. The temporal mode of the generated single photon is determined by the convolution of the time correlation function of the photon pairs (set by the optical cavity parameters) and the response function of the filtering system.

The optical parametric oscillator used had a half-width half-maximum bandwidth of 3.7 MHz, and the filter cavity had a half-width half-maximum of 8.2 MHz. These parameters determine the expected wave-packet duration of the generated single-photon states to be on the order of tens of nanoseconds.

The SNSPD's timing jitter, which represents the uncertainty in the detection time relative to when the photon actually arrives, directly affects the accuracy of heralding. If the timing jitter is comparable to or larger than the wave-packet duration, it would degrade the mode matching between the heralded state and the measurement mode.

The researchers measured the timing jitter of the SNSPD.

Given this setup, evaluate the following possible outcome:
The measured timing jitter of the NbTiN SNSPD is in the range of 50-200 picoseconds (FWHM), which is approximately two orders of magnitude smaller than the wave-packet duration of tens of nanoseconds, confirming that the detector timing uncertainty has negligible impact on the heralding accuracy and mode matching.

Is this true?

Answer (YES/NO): YES